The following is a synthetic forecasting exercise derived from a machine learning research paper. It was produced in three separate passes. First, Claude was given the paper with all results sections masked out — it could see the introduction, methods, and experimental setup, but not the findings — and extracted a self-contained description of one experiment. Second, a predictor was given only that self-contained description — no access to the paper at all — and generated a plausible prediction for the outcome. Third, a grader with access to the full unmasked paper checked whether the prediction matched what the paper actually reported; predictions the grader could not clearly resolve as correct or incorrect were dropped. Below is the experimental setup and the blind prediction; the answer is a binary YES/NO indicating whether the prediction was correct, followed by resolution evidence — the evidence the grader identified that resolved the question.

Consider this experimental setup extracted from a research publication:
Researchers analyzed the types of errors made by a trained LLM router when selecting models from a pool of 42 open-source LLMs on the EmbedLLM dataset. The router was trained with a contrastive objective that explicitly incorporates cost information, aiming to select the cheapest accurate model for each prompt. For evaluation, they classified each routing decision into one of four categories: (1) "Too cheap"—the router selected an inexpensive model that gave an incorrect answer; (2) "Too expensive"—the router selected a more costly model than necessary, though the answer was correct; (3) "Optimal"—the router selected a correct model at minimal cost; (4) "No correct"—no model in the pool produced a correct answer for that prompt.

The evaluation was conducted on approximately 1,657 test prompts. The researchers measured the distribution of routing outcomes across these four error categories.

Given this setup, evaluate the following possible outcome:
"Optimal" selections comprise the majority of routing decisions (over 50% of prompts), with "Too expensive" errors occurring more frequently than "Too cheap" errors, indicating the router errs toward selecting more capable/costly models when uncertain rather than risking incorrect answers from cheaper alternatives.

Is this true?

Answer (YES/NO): NO